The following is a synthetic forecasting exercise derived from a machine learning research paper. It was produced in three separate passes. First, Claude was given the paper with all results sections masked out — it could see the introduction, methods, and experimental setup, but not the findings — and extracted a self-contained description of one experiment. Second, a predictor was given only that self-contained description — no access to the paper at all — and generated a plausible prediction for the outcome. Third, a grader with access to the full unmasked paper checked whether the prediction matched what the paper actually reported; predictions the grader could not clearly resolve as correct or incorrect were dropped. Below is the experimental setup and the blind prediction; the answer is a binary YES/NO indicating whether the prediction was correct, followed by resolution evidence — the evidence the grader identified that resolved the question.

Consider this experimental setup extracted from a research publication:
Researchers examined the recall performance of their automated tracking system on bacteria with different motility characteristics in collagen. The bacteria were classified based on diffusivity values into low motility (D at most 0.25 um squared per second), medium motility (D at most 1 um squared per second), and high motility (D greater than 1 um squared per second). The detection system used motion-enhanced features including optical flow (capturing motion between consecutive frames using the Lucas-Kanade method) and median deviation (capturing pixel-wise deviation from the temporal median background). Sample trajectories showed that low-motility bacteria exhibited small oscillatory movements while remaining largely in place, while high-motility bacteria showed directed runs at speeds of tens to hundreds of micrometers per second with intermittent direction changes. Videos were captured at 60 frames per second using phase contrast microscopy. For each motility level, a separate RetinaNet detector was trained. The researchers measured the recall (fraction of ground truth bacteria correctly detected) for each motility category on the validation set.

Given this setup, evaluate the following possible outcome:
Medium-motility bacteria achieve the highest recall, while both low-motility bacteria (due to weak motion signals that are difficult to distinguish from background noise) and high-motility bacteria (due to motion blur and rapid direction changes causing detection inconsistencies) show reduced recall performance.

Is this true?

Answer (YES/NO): NO